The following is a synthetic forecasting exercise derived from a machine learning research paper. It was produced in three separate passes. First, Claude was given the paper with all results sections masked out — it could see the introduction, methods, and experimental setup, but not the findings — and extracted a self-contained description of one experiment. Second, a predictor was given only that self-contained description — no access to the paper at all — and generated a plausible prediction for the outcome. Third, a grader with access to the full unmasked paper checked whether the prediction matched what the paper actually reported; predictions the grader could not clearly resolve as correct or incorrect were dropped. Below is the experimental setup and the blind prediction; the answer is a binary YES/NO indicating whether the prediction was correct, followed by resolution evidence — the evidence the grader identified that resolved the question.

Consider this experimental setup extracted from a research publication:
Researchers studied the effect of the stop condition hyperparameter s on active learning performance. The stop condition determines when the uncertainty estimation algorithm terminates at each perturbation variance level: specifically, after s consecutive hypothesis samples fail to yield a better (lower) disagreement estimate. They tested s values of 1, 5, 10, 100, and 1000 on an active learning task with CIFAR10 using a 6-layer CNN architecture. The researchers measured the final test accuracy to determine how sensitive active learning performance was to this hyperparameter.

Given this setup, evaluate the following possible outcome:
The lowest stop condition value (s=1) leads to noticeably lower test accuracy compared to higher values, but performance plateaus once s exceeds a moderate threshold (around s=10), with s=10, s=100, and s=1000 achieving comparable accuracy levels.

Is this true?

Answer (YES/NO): NO